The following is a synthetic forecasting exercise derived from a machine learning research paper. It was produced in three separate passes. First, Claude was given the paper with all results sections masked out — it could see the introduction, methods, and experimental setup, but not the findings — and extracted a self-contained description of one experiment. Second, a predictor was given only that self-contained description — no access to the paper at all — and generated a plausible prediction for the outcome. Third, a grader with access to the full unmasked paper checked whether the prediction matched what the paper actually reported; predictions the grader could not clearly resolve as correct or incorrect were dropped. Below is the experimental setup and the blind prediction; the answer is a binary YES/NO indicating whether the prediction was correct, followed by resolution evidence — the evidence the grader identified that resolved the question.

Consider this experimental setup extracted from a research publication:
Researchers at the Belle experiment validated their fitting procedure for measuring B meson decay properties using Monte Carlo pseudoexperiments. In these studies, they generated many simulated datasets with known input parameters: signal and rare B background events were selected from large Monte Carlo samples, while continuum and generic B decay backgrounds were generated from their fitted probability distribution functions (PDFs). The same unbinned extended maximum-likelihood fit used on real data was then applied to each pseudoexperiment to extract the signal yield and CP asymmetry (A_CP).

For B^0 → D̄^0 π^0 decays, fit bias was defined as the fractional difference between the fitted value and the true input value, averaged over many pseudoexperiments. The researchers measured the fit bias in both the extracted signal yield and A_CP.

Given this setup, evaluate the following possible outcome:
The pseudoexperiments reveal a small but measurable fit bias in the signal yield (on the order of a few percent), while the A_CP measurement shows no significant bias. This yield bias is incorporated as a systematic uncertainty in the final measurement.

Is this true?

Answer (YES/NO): NO